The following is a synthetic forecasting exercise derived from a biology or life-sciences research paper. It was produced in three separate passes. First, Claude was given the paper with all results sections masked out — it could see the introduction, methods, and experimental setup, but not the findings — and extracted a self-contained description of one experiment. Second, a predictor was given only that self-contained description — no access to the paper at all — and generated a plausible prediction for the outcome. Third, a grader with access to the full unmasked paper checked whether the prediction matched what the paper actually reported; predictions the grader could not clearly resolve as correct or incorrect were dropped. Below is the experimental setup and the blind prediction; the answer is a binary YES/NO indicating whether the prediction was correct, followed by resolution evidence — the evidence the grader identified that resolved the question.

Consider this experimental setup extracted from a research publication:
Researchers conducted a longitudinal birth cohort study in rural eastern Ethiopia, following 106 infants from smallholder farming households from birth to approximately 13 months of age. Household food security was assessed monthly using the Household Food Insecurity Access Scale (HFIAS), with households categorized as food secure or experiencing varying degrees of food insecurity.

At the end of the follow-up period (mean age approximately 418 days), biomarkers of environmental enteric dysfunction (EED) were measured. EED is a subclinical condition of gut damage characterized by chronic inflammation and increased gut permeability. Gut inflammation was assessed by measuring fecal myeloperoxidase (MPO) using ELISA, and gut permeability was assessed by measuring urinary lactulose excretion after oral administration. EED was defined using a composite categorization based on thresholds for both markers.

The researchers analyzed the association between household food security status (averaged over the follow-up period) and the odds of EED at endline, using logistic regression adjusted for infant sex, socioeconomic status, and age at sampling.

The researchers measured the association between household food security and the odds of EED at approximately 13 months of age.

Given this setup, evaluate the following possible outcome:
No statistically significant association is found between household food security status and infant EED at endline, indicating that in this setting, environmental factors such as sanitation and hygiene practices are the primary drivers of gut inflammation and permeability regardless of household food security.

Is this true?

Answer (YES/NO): NO